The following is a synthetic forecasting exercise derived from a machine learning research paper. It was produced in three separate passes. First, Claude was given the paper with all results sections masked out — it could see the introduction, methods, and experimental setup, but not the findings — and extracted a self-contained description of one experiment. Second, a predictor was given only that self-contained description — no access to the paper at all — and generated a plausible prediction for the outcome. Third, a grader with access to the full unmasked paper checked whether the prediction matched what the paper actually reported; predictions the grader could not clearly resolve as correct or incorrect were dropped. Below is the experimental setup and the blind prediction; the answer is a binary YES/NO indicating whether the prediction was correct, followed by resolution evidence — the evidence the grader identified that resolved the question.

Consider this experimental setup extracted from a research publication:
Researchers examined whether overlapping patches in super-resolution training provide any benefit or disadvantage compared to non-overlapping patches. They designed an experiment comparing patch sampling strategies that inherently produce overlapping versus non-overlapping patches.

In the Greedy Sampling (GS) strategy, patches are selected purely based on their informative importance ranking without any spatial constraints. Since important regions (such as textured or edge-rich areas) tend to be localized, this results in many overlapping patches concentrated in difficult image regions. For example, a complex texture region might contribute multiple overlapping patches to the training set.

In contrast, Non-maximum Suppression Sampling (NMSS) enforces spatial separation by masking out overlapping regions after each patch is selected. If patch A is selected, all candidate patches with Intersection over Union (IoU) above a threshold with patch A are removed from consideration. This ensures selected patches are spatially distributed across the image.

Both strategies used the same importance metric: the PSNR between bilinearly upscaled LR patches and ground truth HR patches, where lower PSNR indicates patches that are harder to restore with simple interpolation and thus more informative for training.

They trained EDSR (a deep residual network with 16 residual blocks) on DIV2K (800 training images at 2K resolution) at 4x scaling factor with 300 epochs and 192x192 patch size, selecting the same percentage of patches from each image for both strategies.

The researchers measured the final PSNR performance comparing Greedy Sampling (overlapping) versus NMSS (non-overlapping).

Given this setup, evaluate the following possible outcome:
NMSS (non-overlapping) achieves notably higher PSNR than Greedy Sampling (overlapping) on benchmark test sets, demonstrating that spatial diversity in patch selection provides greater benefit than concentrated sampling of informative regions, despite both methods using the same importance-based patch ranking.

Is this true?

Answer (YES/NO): NO